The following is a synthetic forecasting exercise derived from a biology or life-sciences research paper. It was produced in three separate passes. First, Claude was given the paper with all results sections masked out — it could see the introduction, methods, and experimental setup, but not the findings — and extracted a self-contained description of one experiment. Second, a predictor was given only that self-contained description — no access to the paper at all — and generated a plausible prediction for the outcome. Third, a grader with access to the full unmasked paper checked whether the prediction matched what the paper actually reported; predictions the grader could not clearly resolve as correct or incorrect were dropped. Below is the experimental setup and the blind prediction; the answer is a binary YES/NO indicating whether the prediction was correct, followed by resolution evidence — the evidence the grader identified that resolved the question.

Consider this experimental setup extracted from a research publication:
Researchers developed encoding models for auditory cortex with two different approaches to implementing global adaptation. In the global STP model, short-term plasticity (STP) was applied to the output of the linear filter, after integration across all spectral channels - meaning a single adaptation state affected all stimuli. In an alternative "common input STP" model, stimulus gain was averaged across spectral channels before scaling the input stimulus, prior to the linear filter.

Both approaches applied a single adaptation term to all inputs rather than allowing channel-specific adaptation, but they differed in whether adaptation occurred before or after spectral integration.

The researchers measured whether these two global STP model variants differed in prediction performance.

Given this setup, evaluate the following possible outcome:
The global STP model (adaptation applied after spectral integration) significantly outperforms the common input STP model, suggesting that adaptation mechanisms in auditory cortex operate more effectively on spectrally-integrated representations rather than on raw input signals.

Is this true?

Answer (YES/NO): NO